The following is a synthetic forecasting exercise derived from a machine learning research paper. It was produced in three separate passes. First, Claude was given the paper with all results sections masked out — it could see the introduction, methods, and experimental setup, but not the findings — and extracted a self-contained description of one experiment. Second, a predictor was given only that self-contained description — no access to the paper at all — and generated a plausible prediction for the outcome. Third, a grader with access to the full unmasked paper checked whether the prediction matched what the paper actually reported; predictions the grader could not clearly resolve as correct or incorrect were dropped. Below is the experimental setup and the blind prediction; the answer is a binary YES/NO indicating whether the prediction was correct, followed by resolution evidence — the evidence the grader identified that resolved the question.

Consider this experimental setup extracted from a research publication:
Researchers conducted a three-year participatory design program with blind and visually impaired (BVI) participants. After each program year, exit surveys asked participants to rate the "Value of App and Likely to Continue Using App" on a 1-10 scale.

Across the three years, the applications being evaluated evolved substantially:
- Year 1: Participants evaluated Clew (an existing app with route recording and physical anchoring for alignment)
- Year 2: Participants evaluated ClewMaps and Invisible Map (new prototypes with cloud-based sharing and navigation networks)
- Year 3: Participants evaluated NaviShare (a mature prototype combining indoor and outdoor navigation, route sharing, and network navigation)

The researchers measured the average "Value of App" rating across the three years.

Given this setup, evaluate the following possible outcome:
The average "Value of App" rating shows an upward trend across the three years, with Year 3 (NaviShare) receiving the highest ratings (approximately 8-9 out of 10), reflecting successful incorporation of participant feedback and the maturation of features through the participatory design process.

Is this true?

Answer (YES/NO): NO